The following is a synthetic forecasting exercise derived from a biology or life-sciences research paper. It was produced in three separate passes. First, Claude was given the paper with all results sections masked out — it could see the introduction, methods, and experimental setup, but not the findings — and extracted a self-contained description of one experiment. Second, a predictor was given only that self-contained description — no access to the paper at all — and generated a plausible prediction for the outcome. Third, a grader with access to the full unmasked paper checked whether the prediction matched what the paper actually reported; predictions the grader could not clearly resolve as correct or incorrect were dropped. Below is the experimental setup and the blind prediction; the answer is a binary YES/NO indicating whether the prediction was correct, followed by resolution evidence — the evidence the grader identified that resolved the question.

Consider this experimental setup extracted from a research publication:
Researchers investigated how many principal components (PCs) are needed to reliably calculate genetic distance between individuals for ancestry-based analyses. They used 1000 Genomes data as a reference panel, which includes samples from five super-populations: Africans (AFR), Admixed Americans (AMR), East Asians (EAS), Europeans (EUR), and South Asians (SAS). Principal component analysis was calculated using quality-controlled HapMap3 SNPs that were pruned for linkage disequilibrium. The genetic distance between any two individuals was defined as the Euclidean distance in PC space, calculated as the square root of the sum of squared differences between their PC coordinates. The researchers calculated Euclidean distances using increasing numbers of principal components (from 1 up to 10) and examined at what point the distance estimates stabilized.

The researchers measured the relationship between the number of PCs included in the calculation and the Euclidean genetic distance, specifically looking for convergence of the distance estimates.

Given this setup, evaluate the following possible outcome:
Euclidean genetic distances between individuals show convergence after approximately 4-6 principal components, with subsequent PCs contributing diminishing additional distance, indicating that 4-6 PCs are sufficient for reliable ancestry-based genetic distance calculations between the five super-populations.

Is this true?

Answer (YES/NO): NO